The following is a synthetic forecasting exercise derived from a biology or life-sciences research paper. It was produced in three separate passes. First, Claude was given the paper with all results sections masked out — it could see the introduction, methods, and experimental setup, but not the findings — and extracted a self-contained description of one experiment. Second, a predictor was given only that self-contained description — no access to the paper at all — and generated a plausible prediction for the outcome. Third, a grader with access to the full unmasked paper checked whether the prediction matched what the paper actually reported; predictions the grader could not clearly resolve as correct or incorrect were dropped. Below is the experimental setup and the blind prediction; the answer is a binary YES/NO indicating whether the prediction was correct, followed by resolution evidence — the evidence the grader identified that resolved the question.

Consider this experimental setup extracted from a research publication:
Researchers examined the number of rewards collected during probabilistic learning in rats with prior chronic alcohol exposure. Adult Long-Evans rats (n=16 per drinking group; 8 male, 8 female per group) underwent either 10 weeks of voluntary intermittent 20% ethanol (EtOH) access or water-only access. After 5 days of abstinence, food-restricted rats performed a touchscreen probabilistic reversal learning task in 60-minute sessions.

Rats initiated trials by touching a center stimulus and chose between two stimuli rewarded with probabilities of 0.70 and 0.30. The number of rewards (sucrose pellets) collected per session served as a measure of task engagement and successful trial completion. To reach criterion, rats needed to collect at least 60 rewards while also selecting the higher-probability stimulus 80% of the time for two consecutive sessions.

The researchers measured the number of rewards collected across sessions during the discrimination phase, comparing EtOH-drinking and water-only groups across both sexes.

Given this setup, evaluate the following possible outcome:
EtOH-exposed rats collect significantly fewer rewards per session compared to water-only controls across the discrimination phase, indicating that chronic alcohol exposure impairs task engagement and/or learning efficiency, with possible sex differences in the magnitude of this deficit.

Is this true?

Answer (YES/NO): NO